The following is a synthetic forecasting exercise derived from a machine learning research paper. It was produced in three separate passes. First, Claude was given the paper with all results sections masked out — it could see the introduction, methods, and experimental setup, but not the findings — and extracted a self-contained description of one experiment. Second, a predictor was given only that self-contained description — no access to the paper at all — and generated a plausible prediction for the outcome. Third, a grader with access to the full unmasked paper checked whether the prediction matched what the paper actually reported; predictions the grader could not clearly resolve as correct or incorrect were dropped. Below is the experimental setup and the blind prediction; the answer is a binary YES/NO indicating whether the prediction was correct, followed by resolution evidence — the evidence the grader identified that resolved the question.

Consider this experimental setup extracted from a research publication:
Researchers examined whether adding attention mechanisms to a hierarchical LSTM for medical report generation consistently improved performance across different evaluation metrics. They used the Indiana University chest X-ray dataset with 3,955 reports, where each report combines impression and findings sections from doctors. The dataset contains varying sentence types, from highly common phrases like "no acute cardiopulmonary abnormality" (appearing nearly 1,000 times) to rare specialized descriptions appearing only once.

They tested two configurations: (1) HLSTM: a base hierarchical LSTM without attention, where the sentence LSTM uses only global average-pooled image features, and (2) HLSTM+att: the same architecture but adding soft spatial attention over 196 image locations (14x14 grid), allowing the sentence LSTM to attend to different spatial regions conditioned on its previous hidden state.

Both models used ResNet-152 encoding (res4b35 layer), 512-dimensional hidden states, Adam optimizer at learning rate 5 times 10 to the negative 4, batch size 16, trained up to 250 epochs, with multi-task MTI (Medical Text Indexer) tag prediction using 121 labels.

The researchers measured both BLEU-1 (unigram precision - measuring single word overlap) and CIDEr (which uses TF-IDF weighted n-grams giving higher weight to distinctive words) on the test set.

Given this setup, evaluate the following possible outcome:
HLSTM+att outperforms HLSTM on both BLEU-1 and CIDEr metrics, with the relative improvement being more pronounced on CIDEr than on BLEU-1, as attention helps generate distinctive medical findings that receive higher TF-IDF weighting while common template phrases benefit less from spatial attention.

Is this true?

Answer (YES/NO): NO